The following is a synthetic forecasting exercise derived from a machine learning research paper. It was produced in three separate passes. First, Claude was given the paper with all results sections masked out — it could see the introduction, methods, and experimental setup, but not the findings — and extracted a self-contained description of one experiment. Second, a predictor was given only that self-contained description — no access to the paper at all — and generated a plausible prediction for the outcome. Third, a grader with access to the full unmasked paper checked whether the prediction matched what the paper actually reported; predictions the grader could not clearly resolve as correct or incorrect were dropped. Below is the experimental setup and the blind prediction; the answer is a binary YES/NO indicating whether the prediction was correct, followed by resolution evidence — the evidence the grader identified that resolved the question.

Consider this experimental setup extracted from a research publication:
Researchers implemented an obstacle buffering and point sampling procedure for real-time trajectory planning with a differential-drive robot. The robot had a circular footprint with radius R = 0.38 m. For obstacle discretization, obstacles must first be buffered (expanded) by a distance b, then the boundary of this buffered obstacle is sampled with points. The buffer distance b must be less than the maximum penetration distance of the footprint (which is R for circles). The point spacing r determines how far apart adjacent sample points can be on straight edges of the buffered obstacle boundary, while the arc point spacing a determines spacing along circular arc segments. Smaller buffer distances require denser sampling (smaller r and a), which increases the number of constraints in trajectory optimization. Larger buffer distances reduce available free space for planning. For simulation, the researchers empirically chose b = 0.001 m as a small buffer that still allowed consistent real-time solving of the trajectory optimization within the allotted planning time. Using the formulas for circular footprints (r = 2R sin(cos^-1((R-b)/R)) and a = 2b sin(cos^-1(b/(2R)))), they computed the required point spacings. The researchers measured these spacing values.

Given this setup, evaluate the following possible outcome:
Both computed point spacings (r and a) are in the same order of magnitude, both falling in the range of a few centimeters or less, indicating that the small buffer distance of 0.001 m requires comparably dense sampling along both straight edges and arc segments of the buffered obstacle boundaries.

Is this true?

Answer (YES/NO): NO